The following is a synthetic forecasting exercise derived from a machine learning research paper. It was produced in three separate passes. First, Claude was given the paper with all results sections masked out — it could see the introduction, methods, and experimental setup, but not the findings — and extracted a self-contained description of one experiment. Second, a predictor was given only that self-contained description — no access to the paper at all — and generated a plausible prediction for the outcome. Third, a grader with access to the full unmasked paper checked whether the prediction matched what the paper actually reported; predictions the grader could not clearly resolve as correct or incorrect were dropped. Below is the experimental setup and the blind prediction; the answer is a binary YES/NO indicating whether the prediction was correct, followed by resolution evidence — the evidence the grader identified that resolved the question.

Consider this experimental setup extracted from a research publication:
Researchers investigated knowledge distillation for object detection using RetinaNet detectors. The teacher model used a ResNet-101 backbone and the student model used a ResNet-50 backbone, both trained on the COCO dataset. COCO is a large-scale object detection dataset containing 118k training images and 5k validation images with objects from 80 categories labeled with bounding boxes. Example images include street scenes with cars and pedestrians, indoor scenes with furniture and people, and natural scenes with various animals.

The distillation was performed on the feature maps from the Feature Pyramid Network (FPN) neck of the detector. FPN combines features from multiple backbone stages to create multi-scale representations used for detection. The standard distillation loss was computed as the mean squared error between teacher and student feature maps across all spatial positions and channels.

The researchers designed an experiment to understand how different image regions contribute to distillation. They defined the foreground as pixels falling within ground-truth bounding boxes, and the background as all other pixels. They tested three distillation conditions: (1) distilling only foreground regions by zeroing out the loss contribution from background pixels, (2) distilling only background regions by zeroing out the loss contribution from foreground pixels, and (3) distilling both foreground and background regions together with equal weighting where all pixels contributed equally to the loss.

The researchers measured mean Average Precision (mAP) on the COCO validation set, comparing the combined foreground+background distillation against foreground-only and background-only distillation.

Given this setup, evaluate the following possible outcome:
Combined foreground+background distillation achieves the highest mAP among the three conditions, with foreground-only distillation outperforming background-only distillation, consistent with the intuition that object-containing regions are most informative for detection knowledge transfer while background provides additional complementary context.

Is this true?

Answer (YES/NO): NO